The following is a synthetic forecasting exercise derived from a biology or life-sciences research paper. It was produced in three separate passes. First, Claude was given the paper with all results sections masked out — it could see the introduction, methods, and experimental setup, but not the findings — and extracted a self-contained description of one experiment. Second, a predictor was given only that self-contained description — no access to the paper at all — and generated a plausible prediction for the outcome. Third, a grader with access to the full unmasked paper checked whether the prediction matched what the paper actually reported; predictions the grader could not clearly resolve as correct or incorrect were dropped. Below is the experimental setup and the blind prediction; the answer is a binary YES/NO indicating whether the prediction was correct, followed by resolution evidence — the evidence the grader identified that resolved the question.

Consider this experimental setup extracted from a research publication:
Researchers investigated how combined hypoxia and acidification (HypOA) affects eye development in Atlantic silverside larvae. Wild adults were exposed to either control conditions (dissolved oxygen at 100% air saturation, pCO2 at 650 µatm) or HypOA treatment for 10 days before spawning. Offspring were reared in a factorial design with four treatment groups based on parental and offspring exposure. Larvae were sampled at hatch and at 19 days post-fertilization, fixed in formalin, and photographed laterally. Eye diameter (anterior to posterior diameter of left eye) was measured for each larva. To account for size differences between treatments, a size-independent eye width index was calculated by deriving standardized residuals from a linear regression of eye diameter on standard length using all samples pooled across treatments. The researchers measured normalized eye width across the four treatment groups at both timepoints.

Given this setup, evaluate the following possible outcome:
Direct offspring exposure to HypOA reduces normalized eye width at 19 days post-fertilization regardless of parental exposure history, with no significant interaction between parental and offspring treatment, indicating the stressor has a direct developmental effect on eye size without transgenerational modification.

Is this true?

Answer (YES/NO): NO